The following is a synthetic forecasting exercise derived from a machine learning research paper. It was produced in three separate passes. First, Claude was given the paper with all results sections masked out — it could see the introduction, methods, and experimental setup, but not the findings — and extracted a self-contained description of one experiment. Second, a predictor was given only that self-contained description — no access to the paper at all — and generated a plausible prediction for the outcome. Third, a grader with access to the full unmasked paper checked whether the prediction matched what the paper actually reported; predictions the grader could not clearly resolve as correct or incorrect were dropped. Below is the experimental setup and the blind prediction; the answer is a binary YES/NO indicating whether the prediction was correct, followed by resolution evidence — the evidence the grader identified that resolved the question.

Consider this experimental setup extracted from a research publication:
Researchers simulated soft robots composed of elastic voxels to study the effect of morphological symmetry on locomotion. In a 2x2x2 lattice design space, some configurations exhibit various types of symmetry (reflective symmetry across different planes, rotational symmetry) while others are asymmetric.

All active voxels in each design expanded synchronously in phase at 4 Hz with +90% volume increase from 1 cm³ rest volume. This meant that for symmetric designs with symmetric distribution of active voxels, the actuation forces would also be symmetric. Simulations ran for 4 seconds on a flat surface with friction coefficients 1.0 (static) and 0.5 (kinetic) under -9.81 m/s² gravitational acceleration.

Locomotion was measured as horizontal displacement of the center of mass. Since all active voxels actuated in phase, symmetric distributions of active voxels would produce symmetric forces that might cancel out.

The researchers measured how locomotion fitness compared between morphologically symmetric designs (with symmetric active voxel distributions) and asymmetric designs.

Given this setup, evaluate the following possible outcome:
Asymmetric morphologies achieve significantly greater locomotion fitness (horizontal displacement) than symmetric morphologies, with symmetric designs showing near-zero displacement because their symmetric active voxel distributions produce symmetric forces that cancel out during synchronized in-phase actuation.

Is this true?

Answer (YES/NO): YES